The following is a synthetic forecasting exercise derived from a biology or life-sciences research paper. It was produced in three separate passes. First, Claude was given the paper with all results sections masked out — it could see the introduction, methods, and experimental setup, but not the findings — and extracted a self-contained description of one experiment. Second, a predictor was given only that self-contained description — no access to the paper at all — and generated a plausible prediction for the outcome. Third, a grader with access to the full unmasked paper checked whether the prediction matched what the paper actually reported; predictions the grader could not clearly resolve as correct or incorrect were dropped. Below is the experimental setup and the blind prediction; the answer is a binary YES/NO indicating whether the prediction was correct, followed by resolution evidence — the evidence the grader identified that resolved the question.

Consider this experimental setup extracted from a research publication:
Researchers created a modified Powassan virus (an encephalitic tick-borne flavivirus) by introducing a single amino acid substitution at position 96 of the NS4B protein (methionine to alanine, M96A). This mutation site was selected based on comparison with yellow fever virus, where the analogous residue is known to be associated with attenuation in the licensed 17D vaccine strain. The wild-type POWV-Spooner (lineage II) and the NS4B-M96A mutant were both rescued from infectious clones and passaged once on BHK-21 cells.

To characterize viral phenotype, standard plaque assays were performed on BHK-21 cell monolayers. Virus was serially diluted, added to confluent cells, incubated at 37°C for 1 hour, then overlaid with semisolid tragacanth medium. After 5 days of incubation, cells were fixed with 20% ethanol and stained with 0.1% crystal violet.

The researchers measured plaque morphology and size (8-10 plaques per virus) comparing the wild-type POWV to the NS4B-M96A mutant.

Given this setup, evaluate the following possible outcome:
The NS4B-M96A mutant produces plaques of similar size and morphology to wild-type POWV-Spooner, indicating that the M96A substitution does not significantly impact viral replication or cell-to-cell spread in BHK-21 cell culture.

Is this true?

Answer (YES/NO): NO